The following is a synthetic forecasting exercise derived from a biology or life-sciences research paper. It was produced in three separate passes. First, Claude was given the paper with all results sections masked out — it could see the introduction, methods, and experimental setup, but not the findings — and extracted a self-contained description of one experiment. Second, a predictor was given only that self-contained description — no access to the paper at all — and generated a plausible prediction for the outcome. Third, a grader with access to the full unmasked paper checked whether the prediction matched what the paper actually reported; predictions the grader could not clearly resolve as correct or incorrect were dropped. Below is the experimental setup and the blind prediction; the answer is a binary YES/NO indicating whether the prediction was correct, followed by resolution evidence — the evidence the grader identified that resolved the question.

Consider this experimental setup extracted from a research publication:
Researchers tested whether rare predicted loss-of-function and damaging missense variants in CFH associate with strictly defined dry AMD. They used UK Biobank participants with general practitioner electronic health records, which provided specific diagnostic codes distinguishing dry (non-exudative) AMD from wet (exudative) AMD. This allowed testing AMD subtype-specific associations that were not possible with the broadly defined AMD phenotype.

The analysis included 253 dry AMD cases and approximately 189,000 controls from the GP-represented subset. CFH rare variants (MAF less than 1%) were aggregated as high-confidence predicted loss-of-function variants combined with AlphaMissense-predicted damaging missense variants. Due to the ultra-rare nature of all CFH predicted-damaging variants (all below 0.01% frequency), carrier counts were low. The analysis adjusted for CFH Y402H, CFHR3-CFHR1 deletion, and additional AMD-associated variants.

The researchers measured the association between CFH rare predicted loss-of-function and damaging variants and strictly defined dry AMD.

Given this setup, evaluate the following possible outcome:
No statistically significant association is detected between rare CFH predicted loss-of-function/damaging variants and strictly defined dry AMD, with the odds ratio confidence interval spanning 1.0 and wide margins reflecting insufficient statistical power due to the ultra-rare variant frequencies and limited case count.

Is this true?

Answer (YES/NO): NO